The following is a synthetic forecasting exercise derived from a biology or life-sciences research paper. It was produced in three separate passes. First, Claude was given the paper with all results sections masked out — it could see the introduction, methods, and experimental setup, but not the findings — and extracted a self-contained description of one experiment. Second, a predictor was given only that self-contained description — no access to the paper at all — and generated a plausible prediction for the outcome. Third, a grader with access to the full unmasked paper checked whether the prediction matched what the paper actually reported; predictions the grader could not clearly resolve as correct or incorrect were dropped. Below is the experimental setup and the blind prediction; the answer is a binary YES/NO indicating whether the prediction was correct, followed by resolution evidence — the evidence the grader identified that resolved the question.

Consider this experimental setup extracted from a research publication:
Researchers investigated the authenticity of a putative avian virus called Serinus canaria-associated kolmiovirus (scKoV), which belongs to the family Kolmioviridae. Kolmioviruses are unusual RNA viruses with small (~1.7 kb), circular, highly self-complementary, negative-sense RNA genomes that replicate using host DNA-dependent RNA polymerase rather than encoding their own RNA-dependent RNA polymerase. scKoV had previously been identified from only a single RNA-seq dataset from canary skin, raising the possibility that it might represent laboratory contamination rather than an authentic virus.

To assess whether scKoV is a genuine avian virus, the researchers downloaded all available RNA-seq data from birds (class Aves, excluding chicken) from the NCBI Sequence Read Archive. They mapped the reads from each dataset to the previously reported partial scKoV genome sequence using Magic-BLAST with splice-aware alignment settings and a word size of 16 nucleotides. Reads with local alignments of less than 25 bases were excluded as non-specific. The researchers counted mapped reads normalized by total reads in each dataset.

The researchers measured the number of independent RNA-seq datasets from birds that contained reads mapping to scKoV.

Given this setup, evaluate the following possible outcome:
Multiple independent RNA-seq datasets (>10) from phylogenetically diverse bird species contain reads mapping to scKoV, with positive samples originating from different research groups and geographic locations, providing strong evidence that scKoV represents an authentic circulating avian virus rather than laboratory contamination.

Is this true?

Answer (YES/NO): YES